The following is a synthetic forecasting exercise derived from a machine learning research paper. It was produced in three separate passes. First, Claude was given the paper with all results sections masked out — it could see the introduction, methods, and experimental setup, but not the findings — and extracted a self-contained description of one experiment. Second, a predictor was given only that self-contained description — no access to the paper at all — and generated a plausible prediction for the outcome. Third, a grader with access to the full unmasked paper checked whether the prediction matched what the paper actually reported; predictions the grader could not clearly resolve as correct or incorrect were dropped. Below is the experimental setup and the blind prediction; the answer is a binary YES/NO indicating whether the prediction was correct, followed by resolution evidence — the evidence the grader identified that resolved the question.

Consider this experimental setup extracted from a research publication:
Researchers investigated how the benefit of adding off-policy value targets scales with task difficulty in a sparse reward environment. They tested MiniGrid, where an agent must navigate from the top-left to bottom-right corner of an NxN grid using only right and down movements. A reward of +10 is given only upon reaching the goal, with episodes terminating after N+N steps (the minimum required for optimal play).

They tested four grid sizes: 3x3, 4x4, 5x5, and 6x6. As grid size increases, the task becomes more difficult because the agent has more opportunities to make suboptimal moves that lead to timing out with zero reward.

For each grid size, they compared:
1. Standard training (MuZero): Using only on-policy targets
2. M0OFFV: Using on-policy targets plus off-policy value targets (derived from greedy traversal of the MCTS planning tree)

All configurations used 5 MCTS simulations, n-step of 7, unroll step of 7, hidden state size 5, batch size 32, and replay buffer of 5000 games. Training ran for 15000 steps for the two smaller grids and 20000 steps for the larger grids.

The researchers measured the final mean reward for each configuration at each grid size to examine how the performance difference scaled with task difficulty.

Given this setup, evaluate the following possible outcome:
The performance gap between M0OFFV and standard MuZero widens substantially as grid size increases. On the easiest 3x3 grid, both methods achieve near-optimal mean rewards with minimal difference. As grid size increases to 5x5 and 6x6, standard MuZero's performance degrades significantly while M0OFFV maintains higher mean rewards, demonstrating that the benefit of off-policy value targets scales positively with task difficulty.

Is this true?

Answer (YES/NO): YES